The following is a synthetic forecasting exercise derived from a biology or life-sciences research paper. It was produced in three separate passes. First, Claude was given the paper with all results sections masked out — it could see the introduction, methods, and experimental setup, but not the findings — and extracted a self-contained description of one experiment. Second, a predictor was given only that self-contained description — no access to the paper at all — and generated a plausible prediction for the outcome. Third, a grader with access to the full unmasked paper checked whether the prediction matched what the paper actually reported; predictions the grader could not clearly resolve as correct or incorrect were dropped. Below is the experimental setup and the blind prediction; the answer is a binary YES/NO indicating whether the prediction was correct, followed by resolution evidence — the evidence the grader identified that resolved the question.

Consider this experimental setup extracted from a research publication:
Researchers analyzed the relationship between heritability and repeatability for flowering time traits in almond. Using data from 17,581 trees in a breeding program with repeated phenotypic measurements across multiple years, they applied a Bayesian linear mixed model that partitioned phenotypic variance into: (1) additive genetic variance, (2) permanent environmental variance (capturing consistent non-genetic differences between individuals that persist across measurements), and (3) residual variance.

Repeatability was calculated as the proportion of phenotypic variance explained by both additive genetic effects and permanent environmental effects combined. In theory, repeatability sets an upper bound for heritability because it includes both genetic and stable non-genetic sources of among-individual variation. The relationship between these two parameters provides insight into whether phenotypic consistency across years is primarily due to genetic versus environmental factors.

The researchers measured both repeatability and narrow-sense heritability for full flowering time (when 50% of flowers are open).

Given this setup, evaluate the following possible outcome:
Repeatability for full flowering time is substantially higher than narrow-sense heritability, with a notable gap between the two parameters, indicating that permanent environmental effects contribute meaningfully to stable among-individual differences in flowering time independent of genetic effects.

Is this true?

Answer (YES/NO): NO